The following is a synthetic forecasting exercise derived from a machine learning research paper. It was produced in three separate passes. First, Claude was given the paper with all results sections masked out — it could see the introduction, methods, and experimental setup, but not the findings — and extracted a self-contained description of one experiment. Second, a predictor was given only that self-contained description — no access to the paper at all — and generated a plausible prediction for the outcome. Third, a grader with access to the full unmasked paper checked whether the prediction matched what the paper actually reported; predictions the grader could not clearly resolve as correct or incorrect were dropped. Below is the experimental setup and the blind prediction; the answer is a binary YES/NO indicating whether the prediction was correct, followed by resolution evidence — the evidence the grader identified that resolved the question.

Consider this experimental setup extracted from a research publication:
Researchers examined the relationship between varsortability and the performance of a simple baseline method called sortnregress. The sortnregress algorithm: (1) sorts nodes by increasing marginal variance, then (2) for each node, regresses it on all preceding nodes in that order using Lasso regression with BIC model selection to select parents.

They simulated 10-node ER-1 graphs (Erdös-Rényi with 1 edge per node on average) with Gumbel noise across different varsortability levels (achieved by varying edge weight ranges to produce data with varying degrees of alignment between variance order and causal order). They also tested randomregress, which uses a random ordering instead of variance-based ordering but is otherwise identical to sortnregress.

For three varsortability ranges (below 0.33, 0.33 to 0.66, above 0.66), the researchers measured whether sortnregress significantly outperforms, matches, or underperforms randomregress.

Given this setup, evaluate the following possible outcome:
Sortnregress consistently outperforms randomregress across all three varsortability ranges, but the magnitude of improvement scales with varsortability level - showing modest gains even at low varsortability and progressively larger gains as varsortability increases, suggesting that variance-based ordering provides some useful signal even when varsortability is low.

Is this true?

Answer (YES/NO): NO